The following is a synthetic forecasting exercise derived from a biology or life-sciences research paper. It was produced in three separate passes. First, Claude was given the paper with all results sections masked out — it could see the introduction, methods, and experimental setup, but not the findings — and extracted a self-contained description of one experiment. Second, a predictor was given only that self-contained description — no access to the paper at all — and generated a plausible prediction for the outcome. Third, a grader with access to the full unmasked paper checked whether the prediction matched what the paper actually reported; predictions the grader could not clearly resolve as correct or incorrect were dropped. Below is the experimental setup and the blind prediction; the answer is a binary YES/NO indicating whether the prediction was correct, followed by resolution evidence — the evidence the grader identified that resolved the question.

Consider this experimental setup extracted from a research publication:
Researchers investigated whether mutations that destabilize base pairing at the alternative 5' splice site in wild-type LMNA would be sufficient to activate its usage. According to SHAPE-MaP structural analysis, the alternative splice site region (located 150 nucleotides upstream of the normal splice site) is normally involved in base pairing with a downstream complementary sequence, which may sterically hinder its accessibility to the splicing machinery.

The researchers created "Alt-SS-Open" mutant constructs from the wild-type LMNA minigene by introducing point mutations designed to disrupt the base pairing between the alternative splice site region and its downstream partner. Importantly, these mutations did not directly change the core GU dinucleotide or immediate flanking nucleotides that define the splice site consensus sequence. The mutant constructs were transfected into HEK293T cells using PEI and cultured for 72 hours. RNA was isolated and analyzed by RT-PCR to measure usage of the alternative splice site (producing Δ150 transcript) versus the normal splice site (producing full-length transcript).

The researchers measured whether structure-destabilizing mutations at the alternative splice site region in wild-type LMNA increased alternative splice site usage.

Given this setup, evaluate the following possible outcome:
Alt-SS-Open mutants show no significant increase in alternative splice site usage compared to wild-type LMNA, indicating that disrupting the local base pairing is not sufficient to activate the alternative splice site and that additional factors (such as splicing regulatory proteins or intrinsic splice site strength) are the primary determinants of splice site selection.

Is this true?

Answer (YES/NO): NO